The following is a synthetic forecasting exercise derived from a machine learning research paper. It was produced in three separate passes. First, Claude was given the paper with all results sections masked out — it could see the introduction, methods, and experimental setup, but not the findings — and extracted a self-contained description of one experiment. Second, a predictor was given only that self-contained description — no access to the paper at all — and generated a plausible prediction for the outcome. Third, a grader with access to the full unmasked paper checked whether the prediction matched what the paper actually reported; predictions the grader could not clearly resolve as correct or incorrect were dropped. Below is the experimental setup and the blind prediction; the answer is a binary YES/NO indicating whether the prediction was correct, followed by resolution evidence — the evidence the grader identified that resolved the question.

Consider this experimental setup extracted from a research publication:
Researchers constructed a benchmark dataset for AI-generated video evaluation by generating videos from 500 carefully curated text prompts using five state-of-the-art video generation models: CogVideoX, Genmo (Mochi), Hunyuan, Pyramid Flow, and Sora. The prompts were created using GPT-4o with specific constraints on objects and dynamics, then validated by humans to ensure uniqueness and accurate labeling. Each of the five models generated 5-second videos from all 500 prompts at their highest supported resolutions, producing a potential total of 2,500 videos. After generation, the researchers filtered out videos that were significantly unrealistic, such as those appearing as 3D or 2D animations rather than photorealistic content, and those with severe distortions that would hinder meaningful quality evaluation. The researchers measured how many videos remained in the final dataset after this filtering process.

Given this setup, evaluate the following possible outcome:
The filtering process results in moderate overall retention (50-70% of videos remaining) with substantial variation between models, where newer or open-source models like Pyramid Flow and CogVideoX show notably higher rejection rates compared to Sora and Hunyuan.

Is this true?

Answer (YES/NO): NO